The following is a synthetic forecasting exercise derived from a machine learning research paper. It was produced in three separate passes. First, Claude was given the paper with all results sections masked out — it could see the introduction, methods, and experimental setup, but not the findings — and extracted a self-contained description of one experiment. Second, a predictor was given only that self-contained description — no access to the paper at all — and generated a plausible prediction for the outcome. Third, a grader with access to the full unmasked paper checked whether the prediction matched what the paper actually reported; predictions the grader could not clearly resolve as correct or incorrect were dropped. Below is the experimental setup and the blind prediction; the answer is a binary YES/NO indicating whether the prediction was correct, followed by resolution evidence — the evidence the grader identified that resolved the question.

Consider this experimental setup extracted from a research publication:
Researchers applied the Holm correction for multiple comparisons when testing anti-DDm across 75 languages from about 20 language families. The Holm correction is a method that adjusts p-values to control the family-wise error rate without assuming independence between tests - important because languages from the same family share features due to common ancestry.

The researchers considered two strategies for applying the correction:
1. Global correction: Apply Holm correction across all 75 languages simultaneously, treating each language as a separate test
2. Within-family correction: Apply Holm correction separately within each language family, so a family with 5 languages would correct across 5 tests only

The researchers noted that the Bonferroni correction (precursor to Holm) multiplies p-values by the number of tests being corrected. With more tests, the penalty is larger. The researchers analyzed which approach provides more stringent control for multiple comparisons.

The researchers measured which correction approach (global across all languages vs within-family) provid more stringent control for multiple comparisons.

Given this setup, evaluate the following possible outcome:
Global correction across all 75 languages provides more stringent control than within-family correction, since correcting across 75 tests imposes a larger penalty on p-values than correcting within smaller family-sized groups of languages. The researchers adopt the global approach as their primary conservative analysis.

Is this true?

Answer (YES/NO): YES